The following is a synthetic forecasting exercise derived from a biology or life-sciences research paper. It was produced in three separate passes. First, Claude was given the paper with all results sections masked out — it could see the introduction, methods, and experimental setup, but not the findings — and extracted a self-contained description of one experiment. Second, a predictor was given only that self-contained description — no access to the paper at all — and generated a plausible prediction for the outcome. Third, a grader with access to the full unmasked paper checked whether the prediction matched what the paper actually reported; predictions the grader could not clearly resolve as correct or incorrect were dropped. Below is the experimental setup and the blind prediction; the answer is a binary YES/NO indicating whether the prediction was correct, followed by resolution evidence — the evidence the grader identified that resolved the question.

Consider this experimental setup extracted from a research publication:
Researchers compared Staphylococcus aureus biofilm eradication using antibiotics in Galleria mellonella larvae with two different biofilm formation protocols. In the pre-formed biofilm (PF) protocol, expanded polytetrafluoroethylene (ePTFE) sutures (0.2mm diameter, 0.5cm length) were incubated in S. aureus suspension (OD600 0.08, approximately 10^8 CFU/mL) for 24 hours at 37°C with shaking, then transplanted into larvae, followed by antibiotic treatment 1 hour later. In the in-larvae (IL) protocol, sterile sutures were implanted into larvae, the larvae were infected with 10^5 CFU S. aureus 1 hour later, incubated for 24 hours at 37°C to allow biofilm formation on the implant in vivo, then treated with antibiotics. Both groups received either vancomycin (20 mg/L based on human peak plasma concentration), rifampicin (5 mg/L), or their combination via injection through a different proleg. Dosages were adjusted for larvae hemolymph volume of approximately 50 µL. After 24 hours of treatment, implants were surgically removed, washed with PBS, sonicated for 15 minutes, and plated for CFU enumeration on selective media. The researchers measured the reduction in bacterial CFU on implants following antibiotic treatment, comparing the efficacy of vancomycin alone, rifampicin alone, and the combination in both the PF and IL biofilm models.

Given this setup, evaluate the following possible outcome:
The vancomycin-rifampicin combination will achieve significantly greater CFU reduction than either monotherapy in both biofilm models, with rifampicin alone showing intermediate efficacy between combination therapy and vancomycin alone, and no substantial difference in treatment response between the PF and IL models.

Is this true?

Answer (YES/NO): NO